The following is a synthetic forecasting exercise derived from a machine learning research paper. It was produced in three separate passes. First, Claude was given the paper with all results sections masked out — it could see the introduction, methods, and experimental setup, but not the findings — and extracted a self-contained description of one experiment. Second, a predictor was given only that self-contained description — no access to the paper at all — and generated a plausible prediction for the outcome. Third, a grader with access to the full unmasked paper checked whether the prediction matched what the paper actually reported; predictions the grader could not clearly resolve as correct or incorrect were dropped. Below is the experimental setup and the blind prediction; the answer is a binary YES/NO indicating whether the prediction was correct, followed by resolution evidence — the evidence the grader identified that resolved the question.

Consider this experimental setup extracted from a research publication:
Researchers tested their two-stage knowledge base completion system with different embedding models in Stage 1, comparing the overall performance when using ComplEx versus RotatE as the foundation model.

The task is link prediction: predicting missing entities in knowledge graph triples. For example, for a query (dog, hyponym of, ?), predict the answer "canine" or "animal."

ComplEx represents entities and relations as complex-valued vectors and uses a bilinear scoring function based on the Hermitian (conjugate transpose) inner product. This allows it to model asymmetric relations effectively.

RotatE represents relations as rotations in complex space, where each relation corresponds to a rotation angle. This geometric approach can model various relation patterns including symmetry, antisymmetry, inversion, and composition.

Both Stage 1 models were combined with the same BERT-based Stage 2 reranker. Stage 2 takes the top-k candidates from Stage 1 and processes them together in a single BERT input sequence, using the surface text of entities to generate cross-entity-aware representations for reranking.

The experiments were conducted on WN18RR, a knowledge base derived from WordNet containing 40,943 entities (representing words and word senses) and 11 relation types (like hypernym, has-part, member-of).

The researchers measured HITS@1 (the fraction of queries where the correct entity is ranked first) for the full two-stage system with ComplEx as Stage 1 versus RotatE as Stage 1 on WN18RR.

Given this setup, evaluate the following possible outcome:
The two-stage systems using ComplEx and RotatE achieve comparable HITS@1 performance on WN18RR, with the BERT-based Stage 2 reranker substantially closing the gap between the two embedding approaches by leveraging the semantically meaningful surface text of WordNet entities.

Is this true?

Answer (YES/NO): NO